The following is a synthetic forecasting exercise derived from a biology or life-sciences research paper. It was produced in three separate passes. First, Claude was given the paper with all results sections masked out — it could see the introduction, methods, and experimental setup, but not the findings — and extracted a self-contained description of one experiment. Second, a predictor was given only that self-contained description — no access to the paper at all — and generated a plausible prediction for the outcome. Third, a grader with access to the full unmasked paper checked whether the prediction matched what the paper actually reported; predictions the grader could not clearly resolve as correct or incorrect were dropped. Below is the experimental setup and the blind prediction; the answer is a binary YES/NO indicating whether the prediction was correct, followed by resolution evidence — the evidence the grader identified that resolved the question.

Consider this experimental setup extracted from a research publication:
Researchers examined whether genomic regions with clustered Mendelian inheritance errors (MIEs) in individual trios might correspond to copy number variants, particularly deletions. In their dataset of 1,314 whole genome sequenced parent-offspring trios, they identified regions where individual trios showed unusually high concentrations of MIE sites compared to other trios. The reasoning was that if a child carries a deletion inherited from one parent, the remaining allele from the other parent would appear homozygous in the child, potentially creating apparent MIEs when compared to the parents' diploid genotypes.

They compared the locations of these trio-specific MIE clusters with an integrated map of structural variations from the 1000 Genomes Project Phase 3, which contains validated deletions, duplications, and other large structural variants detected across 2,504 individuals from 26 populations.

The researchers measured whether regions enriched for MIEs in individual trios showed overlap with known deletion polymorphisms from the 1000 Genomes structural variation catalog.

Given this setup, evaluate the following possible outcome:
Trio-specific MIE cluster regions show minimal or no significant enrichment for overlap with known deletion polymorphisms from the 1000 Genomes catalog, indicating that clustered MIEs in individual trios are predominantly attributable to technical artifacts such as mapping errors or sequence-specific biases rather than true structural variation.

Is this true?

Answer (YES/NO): NO